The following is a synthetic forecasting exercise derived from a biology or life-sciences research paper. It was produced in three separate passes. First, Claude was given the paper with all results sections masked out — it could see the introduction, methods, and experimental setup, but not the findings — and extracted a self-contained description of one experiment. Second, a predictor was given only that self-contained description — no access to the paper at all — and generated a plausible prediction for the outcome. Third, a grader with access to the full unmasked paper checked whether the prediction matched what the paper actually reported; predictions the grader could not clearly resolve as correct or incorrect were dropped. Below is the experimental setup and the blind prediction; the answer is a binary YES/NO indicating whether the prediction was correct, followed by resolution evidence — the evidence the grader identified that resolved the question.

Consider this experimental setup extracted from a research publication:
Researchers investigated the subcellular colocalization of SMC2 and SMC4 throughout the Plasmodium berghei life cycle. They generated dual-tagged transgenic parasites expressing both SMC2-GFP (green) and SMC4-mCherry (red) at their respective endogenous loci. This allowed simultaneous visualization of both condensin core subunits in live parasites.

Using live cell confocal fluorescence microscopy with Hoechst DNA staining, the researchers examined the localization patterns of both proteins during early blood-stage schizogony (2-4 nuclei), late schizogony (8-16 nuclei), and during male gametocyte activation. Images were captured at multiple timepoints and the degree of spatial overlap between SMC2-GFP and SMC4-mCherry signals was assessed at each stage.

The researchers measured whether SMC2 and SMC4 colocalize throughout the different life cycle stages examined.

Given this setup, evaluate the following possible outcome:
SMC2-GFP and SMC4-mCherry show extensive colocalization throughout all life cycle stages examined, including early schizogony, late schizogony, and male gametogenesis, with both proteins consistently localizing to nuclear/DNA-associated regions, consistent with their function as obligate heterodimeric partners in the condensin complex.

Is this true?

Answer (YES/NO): YES